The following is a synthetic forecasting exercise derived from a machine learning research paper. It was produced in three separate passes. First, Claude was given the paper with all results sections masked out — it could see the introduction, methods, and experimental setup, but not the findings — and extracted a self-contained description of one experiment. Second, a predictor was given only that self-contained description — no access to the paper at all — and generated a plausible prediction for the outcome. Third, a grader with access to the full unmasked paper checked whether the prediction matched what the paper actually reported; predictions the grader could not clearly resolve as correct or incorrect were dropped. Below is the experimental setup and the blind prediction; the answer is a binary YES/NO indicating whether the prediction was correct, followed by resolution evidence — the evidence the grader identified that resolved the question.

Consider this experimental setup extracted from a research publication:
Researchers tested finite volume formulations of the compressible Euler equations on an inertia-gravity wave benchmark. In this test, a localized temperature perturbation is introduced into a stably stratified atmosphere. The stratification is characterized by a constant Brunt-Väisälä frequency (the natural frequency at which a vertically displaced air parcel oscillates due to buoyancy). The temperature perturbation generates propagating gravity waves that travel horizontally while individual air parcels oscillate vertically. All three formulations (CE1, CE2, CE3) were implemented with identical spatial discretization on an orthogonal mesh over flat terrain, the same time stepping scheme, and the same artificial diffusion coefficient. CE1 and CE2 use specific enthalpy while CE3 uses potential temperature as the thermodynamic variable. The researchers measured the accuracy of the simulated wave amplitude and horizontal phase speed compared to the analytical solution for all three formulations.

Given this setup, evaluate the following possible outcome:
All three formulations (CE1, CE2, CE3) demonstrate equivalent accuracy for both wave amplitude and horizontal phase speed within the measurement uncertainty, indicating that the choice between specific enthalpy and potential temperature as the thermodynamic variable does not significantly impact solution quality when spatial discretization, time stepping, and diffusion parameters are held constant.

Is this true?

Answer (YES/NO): NO